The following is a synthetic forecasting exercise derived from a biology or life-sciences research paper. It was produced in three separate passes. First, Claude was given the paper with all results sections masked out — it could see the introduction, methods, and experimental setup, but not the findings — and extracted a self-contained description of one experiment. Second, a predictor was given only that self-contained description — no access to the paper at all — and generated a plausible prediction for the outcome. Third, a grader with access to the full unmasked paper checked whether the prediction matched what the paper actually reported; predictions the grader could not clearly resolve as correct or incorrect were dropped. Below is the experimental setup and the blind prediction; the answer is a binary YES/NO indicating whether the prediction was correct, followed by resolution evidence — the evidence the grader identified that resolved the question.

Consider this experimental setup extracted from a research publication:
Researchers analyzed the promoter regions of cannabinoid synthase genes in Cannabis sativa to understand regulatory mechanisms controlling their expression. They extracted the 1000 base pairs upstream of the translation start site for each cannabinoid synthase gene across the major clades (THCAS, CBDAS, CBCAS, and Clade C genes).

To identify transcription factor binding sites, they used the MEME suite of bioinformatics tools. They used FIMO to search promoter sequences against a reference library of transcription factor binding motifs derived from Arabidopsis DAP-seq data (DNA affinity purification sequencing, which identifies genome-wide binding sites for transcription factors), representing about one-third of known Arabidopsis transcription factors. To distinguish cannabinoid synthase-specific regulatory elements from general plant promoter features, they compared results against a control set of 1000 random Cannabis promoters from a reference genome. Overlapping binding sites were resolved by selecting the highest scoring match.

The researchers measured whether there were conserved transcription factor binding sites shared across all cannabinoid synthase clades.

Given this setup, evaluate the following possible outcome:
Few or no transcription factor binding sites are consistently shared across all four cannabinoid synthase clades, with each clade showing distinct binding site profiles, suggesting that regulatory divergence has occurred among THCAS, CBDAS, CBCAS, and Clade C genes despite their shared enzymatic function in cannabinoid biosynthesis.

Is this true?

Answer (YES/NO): YES